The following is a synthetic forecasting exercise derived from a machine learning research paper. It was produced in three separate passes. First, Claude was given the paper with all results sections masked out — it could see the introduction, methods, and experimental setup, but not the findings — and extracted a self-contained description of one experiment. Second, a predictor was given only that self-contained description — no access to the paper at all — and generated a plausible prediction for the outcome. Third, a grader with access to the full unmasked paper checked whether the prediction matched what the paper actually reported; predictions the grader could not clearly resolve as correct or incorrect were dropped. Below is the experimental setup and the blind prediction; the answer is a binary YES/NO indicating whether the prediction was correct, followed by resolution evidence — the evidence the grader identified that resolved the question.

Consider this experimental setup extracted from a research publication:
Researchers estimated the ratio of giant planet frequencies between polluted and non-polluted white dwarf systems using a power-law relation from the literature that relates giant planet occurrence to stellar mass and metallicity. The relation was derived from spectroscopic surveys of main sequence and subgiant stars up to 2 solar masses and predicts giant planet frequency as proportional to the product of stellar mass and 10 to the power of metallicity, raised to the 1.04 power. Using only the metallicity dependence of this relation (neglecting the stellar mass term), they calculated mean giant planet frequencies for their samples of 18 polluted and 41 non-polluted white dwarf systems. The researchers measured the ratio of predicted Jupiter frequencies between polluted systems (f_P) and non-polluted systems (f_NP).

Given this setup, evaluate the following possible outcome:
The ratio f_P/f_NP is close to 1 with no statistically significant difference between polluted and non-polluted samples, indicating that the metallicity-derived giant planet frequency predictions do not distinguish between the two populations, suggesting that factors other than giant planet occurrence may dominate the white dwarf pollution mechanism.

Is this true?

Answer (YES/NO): YES